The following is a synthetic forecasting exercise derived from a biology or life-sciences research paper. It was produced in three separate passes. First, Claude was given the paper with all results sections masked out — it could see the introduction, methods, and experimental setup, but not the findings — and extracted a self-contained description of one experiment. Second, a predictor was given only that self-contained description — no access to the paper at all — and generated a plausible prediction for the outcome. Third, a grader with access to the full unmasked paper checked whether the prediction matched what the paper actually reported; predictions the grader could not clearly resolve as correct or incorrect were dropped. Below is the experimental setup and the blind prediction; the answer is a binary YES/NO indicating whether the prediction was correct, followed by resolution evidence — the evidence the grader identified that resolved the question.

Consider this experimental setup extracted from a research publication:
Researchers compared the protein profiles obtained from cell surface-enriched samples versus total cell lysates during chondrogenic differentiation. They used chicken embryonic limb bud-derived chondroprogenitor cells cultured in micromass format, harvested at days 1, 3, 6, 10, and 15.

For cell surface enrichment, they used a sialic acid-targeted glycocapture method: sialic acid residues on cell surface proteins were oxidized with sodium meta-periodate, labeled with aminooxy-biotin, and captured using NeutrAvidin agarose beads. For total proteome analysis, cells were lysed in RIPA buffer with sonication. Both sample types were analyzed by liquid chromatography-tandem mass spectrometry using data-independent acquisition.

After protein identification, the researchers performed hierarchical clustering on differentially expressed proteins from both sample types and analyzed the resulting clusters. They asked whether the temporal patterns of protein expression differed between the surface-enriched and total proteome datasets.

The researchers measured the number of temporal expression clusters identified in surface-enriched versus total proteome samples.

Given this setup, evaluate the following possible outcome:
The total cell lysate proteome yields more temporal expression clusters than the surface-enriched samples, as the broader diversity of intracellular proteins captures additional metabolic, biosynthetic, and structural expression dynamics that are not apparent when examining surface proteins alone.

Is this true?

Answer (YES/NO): YES